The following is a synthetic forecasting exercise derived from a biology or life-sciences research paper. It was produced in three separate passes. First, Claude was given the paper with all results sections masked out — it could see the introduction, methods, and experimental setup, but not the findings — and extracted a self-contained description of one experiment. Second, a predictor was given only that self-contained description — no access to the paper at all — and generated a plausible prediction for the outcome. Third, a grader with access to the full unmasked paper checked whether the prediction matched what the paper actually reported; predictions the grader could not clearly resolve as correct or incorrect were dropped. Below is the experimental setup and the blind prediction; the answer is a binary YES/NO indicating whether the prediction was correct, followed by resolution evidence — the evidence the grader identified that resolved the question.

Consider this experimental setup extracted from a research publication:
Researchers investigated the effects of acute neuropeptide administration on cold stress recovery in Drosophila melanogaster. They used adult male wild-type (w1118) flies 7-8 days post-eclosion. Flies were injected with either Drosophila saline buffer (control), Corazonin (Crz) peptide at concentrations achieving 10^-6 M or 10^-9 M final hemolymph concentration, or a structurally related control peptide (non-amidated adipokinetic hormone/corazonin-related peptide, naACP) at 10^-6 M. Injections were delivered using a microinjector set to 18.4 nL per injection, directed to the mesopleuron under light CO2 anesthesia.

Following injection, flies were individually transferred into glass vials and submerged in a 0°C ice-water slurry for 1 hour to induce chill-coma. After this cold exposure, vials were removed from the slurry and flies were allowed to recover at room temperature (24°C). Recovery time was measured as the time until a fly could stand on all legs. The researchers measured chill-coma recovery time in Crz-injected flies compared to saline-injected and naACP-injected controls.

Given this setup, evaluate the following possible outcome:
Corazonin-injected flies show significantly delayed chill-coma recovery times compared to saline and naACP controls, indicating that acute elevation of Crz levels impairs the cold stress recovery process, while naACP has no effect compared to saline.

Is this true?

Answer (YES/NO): NO